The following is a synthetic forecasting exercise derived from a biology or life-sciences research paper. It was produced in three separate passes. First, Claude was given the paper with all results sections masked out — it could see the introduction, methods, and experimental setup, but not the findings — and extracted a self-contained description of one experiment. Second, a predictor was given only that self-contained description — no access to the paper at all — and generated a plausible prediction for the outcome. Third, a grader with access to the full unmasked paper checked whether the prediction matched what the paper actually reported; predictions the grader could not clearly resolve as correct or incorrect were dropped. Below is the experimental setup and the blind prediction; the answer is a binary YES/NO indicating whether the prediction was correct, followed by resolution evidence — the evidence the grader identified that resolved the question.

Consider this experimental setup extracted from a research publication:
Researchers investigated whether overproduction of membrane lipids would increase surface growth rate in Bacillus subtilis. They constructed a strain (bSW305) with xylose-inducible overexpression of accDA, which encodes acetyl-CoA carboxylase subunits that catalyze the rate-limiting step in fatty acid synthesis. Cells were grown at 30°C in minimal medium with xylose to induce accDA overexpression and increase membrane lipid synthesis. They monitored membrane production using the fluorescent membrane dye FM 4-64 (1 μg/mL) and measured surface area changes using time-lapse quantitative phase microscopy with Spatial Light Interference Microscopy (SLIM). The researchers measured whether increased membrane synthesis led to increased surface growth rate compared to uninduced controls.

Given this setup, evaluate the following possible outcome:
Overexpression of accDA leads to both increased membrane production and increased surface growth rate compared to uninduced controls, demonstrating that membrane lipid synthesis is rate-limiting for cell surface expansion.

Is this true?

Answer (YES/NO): NO